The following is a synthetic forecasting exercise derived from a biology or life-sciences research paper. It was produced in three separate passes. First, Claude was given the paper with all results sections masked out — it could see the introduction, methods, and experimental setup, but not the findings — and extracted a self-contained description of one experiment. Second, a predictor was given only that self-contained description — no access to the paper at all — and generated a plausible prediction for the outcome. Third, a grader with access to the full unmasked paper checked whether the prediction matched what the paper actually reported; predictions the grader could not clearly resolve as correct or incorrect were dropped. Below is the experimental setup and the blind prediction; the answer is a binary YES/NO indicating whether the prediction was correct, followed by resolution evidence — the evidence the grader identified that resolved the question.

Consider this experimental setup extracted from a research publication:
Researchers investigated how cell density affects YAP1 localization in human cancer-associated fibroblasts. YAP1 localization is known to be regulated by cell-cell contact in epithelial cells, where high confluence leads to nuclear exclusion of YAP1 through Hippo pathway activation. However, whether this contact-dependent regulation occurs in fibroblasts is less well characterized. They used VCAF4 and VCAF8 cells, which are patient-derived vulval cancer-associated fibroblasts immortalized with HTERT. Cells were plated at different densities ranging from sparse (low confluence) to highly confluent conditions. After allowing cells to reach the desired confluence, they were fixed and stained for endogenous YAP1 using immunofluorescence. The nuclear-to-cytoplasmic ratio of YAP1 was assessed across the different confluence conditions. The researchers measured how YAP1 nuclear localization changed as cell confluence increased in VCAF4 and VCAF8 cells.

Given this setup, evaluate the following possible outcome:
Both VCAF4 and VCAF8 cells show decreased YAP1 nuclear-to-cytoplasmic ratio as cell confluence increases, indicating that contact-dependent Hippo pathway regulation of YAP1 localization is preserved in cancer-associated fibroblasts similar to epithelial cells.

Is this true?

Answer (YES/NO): YES